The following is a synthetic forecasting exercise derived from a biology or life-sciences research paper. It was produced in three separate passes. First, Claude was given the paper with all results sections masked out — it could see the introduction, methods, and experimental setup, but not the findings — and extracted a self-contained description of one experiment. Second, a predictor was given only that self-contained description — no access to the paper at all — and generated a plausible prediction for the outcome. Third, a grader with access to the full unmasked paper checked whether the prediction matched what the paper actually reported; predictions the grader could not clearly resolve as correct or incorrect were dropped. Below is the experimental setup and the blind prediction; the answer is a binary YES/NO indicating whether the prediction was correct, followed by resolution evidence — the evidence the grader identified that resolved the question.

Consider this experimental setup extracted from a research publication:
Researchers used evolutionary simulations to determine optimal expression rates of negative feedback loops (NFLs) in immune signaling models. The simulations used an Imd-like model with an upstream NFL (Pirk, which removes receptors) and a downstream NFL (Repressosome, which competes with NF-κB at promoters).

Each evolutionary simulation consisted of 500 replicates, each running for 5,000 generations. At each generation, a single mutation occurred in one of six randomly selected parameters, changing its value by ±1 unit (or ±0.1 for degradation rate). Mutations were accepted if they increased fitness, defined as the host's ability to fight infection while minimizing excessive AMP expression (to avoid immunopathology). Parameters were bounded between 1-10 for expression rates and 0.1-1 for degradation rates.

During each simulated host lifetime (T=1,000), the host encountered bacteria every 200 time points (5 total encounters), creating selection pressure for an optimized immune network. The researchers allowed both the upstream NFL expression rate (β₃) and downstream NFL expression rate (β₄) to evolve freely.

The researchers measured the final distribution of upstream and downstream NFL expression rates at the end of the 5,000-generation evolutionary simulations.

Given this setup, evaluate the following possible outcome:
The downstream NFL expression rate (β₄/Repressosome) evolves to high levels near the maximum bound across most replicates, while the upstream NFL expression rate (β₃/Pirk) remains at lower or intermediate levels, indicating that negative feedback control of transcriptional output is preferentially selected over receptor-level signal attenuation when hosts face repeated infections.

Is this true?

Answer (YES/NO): NO